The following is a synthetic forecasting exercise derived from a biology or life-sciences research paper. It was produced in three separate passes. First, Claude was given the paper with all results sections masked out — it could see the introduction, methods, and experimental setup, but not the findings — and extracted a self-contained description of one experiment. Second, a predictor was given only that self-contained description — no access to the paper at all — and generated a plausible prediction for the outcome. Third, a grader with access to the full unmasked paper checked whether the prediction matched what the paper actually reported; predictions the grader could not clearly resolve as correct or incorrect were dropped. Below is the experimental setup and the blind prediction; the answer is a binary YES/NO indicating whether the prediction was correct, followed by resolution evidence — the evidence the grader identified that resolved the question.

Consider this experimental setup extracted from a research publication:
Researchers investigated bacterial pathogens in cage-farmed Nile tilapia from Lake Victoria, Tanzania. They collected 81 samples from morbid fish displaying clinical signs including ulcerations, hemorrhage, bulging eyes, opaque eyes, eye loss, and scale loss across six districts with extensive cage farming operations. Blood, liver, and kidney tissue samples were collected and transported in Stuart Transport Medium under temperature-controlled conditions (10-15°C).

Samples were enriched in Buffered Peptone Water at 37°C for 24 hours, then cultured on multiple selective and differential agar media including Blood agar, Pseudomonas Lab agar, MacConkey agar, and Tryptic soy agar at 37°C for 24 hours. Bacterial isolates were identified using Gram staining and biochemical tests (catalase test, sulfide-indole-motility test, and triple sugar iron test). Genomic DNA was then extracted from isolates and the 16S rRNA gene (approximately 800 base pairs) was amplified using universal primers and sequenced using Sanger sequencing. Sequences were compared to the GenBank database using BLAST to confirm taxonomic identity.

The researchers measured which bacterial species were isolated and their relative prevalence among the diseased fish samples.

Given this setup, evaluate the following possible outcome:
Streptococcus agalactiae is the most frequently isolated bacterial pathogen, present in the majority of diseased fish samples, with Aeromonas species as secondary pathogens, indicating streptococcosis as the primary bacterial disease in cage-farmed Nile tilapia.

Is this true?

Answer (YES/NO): NO